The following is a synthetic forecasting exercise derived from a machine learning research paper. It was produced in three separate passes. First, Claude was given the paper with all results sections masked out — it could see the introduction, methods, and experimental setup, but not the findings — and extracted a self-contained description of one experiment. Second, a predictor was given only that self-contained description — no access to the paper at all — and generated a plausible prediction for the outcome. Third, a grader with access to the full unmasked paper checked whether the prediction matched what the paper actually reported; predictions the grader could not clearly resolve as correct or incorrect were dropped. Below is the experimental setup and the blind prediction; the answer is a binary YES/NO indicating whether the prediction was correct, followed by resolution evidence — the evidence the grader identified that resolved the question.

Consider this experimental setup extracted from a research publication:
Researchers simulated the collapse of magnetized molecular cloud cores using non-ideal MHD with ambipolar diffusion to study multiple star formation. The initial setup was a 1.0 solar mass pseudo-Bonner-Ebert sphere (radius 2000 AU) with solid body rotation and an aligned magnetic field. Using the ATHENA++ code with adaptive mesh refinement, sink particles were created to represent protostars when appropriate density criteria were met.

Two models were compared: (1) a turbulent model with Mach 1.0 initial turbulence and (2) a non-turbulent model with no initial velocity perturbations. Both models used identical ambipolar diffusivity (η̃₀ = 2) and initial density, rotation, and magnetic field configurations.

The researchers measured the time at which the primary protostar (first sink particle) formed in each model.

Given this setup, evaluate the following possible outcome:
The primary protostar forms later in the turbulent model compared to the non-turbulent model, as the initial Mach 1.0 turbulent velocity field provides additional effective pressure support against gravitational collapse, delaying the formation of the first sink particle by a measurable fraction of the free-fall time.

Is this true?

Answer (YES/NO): YES